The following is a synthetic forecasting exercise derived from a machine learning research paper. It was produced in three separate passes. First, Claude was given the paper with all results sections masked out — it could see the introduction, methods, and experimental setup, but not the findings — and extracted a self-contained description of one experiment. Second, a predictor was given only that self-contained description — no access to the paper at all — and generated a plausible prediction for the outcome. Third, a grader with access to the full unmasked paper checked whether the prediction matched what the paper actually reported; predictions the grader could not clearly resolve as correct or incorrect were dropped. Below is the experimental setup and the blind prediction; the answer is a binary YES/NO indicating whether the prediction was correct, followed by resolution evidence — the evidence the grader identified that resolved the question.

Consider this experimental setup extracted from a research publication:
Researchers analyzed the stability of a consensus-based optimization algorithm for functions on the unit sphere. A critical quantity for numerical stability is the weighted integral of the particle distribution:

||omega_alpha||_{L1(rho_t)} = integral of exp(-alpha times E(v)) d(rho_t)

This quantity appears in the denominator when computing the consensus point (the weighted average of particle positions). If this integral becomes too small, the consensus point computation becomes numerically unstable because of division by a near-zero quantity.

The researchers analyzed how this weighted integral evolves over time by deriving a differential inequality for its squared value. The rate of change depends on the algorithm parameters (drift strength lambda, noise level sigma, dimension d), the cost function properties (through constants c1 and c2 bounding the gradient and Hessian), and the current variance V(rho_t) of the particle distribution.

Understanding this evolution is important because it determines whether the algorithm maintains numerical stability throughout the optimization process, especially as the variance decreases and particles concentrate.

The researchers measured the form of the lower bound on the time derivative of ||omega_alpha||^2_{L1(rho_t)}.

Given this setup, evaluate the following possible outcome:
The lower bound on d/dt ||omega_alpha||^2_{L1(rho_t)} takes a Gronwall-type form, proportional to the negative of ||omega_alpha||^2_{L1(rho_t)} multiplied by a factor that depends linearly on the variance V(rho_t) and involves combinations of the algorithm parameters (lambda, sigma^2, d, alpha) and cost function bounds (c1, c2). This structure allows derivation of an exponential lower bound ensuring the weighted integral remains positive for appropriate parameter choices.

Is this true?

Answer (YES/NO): NO